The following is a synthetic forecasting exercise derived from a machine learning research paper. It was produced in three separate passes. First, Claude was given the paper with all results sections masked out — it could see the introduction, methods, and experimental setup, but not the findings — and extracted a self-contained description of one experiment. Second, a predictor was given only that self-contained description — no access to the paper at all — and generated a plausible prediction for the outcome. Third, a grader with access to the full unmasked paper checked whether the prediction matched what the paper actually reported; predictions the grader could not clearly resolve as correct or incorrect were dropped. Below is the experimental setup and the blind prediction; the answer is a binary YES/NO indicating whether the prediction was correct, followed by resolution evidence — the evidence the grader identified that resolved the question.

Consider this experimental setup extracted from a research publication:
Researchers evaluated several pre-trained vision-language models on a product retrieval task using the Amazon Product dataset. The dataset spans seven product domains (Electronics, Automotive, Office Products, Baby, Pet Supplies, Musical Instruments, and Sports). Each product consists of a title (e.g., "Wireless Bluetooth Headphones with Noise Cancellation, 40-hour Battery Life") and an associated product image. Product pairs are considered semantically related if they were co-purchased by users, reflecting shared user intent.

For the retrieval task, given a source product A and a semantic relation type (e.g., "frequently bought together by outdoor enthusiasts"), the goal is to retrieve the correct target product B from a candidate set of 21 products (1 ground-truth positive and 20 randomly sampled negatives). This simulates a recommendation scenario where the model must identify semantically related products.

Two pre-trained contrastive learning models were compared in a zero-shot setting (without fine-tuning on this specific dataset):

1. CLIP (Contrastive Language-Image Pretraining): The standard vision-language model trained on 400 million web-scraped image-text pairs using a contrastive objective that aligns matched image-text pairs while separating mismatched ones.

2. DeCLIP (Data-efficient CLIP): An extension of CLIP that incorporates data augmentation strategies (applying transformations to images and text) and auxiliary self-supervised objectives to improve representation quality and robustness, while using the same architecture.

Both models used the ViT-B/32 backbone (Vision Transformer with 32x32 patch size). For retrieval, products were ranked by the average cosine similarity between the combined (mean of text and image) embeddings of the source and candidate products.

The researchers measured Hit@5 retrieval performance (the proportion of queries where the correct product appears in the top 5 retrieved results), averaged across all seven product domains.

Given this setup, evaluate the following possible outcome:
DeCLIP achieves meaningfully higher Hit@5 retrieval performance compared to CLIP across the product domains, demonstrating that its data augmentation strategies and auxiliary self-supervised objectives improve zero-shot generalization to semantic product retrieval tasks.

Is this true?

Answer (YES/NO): NO